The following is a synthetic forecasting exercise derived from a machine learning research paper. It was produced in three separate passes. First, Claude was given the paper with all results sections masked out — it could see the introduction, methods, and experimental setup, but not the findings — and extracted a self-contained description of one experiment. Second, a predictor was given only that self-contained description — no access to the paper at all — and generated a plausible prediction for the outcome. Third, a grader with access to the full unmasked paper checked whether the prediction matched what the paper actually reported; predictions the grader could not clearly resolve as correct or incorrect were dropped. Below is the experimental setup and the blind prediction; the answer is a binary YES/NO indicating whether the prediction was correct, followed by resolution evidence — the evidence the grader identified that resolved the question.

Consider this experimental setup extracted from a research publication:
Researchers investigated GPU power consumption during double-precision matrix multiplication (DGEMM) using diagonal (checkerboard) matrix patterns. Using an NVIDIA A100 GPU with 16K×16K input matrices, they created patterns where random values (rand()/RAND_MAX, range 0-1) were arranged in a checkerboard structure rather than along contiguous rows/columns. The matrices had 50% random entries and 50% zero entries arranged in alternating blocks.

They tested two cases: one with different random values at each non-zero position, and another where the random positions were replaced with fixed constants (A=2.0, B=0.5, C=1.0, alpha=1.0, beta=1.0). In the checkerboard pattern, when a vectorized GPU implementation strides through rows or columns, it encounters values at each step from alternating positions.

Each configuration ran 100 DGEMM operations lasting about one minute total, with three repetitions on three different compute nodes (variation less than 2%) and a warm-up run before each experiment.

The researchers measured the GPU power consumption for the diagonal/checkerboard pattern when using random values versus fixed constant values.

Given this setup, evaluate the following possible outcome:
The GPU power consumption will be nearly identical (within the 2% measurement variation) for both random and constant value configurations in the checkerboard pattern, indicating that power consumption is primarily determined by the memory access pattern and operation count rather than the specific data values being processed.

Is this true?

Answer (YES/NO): NO